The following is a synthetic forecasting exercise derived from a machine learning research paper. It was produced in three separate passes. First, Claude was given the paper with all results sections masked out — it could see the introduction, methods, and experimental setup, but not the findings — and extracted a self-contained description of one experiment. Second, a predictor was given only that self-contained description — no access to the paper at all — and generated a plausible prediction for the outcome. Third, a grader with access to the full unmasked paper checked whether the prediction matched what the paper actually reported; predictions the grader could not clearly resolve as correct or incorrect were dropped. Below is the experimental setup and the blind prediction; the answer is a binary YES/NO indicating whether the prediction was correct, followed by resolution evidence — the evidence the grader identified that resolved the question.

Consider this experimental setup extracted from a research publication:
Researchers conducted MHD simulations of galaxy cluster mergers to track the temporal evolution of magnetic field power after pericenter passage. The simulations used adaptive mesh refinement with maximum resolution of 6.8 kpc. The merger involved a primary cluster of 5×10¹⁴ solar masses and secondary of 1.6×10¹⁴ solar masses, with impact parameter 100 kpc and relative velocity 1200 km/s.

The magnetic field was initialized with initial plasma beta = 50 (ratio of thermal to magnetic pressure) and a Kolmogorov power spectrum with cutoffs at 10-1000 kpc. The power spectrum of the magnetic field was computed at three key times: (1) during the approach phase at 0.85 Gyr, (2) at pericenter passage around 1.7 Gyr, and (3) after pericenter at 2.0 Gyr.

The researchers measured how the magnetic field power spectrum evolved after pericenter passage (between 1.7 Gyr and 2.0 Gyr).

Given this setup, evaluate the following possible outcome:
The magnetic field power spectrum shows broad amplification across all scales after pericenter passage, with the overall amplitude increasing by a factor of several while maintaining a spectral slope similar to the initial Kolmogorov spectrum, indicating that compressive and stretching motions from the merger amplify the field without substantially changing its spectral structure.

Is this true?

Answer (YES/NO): NO